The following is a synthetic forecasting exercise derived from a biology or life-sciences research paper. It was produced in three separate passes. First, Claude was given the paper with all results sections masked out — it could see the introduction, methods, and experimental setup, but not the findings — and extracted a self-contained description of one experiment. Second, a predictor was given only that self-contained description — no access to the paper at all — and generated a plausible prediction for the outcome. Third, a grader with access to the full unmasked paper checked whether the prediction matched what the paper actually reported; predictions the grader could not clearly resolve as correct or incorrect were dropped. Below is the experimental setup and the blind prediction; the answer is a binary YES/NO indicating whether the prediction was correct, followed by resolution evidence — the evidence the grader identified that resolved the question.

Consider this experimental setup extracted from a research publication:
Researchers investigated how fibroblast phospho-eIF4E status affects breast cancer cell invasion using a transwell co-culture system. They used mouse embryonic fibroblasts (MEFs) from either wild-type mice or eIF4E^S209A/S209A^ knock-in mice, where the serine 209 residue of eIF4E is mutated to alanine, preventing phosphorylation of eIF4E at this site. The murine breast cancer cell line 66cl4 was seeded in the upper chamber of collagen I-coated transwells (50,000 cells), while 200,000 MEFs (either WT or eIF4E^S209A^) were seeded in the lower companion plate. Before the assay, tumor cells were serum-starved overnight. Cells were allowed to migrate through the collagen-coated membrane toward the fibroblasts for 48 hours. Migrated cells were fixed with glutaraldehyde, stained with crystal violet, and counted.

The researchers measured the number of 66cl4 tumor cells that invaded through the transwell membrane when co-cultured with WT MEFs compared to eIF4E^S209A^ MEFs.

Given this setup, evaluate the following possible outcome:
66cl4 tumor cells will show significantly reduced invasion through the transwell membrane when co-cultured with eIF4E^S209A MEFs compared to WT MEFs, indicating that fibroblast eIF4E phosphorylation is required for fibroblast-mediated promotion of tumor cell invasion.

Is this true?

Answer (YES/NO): YES